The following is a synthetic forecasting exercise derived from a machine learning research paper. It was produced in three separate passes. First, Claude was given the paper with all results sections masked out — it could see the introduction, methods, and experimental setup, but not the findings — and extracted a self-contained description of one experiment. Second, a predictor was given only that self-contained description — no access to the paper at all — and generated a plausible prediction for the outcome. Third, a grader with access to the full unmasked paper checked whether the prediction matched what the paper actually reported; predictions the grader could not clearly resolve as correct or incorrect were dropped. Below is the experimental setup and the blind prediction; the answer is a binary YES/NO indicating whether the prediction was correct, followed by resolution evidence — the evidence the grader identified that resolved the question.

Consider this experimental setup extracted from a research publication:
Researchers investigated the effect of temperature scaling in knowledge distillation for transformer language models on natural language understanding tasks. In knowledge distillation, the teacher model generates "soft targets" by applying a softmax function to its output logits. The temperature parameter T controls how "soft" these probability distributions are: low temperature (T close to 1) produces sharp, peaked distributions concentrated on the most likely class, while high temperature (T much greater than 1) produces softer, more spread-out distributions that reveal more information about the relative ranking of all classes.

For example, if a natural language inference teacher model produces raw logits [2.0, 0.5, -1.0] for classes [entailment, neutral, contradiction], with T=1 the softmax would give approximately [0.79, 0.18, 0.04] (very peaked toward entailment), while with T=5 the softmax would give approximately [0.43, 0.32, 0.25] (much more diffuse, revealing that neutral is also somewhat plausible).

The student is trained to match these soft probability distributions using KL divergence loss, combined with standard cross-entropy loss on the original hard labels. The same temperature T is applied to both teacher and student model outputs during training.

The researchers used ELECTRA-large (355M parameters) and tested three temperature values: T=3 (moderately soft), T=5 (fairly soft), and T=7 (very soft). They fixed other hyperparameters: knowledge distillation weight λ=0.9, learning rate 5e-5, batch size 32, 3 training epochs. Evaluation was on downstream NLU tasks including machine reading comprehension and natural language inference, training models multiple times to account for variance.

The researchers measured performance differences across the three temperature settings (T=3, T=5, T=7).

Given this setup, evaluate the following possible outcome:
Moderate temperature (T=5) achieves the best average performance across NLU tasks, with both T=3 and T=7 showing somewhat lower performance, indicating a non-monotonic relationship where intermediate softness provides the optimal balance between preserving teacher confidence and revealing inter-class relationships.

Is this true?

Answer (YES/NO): NO